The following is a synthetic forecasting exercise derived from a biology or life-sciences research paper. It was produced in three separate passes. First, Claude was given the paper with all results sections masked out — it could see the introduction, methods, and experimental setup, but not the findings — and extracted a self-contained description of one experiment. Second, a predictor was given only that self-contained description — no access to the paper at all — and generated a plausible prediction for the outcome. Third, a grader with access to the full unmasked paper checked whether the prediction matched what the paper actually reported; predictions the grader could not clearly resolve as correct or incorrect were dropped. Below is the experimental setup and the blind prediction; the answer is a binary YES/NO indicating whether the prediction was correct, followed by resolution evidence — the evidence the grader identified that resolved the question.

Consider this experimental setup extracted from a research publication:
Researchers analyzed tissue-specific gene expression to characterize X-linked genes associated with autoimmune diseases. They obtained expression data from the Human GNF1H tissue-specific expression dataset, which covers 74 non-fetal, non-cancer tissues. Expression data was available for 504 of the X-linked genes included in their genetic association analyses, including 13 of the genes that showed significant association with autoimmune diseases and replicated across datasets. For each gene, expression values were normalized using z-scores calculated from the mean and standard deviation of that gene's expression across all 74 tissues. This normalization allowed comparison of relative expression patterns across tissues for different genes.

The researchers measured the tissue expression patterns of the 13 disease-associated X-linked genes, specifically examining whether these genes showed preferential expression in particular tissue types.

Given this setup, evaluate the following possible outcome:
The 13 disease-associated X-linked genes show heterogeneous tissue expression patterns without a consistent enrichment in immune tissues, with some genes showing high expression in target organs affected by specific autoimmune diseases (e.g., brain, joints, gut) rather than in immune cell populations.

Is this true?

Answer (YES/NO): NO